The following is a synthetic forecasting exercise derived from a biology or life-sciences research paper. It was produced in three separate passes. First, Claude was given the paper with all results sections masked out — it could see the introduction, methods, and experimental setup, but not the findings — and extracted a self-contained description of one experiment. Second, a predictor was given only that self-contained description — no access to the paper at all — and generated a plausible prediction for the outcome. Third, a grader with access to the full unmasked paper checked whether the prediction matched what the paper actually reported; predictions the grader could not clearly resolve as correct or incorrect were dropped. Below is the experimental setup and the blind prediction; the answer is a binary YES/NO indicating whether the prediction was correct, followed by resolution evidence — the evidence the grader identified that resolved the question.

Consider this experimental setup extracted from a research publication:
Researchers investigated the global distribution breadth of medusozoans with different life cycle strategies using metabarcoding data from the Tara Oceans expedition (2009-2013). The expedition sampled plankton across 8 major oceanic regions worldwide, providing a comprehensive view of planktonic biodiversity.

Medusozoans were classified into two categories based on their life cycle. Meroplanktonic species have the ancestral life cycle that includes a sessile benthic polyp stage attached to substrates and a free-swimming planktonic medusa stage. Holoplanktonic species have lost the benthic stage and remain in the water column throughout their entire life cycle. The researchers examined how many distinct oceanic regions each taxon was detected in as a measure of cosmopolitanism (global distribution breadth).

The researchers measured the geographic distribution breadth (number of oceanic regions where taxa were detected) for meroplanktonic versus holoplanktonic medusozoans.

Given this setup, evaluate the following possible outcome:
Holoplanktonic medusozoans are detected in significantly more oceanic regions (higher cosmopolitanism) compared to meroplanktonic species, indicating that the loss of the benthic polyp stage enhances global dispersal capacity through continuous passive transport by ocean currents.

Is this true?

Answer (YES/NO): YES